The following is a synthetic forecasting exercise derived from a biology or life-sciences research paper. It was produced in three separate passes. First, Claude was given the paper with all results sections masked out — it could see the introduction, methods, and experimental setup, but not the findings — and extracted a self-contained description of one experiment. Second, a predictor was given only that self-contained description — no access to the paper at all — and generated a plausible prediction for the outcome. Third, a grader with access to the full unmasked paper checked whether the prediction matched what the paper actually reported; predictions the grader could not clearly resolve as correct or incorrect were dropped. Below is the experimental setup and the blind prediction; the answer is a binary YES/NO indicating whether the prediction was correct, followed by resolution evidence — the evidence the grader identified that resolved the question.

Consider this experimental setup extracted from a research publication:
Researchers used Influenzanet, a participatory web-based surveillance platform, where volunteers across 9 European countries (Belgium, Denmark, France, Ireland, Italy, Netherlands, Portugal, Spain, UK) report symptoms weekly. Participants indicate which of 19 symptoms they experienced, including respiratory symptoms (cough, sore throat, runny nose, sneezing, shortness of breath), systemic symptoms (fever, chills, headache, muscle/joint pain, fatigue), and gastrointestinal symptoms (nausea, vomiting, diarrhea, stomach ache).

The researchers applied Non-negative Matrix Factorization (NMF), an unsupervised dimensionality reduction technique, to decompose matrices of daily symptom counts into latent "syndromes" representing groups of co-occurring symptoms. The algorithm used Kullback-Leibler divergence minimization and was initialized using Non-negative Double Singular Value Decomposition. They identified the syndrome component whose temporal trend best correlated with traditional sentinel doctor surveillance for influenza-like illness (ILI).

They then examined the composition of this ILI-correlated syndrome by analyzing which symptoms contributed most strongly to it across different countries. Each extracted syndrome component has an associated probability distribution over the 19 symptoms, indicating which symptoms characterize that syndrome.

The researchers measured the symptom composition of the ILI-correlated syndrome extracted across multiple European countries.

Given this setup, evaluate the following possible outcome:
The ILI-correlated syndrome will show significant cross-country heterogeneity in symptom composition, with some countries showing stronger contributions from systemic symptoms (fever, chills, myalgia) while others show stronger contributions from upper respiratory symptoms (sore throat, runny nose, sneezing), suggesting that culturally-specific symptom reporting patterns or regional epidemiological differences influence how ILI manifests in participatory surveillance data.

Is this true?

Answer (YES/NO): NO